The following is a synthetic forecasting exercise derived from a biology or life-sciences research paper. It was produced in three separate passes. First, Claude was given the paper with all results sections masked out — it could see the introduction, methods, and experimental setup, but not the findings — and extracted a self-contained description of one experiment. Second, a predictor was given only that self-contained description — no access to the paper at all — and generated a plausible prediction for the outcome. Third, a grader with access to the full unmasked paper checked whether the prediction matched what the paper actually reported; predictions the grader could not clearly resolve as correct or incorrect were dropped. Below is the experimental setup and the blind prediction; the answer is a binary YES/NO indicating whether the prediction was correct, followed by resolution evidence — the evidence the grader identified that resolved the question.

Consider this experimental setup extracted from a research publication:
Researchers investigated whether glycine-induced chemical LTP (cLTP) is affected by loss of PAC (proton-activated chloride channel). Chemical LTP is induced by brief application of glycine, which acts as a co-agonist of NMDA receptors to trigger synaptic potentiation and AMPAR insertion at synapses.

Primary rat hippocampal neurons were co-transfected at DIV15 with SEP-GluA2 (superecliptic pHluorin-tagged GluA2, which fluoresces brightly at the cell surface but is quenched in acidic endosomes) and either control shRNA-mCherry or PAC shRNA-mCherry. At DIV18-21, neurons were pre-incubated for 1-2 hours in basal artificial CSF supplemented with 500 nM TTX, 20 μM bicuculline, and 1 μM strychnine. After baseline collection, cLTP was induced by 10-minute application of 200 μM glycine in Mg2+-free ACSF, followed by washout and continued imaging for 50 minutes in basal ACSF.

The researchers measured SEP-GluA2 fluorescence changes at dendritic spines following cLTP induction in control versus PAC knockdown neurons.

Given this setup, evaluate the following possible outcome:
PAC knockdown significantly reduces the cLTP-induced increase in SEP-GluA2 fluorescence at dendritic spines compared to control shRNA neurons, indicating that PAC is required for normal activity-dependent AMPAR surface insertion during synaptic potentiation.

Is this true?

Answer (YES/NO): NO